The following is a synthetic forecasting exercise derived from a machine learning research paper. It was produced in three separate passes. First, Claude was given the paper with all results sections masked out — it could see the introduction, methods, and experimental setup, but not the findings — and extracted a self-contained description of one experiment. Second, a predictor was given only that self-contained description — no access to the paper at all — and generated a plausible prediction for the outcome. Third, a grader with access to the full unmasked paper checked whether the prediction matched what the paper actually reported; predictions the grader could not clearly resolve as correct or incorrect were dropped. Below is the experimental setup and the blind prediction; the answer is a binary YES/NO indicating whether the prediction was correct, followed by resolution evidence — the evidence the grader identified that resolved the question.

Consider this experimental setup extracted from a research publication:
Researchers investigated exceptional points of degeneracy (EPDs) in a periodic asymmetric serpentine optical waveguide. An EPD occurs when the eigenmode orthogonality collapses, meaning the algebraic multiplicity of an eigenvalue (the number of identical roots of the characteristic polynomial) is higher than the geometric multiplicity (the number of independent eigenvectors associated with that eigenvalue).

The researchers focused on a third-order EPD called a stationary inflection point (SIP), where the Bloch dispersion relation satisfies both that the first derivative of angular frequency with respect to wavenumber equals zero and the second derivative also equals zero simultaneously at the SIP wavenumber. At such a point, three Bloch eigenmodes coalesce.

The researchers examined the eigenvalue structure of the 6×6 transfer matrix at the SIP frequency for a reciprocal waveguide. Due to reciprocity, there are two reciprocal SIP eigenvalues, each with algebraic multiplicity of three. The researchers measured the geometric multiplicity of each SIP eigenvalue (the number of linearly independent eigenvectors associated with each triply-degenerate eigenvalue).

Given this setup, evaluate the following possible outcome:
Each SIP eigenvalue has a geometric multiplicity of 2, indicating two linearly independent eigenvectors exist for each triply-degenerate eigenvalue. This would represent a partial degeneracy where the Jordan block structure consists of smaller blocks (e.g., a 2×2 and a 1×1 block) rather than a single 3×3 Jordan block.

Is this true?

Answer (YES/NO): NO